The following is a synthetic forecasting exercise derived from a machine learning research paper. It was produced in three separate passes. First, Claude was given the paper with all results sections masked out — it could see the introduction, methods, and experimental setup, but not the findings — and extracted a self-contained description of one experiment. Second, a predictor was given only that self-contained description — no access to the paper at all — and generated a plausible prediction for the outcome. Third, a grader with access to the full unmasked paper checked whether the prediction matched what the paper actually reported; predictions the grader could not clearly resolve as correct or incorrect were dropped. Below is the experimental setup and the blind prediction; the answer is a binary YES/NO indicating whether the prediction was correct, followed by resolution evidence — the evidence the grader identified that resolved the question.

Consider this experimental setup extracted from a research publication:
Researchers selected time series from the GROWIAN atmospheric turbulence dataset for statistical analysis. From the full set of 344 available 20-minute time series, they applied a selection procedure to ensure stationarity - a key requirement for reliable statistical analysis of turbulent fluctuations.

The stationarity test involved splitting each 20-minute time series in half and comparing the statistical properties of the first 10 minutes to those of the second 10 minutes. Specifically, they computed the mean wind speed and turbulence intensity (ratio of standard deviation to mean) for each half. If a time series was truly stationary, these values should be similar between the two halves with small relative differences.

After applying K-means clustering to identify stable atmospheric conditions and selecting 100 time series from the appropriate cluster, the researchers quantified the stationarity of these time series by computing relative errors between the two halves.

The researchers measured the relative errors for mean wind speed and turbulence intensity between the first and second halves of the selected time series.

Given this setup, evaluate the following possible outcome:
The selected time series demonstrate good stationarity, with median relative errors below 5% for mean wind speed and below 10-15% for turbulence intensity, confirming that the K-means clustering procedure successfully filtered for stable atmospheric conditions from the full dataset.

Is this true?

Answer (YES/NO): YES